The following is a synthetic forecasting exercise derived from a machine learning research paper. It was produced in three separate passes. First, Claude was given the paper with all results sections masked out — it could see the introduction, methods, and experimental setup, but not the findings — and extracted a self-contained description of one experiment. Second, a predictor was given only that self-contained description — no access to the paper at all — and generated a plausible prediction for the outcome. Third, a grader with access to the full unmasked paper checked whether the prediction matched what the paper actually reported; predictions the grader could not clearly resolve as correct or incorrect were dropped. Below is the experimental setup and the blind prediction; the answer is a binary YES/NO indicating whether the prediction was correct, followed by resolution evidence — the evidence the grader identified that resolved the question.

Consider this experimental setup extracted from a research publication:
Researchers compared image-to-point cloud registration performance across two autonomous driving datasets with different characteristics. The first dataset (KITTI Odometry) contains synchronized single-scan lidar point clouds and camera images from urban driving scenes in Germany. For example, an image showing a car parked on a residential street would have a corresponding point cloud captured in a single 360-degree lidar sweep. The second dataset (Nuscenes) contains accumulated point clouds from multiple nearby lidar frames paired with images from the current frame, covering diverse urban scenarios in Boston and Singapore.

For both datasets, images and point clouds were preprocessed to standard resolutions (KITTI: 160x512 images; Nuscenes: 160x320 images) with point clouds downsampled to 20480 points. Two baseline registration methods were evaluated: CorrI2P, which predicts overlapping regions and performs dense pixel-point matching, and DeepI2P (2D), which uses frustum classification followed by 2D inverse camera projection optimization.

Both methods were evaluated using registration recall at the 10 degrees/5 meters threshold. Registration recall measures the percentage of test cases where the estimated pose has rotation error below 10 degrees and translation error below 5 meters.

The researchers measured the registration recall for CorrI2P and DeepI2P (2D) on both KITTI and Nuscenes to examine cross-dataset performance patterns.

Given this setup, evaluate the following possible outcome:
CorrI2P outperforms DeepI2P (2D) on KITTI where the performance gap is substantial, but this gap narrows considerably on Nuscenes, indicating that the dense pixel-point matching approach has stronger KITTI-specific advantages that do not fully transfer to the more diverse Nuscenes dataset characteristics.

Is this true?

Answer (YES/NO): NO